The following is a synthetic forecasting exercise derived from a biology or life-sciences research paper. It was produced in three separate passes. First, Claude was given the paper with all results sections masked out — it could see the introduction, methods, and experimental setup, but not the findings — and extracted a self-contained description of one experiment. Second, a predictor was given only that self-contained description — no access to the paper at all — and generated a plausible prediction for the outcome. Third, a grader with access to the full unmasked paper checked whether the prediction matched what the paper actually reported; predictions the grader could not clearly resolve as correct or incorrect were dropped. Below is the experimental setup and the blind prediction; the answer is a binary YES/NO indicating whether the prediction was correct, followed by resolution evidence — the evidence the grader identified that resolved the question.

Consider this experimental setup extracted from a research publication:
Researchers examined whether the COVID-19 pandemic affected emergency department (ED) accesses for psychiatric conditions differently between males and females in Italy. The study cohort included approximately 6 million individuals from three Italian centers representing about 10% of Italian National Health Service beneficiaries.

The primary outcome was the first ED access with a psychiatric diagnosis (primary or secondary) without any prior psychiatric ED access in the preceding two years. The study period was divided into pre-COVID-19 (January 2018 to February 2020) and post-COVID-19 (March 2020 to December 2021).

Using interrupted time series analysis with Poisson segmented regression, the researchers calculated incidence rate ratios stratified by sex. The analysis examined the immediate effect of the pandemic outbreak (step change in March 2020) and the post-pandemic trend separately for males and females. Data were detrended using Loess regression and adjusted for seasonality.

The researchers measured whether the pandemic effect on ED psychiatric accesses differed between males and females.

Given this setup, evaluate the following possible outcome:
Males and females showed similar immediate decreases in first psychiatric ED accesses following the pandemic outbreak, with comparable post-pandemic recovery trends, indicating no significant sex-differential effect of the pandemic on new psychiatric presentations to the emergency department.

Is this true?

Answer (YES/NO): YES